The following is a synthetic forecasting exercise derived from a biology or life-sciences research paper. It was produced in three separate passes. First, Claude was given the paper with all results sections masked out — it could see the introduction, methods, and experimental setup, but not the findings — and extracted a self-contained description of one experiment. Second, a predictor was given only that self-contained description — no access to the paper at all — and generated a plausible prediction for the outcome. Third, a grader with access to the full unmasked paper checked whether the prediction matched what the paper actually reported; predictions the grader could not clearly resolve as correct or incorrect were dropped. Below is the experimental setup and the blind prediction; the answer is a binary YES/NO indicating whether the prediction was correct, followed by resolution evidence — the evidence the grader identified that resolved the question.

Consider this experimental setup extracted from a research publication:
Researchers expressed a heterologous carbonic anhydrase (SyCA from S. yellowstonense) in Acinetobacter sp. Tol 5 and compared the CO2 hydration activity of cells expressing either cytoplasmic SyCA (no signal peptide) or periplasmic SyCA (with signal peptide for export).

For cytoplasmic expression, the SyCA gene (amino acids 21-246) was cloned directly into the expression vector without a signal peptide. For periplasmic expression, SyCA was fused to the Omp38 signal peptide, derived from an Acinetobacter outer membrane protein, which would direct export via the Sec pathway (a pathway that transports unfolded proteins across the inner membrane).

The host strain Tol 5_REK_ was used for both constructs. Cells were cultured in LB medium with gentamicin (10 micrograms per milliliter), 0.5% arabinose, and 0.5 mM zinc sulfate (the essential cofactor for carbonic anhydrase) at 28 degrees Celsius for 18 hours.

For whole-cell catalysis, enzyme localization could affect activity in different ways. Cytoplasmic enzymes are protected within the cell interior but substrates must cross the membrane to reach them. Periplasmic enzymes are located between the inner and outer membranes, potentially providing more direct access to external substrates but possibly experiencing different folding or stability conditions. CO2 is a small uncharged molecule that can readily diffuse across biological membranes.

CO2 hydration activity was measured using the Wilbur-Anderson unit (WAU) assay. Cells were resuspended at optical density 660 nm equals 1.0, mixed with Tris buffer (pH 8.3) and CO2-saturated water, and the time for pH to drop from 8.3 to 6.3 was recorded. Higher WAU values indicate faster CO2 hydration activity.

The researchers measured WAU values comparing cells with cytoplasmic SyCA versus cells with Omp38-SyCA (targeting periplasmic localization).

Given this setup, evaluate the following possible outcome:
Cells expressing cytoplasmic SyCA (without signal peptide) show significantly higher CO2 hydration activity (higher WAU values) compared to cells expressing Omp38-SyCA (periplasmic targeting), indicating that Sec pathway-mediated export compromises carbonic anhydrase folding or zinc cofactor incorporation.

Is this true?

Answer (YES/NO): NO